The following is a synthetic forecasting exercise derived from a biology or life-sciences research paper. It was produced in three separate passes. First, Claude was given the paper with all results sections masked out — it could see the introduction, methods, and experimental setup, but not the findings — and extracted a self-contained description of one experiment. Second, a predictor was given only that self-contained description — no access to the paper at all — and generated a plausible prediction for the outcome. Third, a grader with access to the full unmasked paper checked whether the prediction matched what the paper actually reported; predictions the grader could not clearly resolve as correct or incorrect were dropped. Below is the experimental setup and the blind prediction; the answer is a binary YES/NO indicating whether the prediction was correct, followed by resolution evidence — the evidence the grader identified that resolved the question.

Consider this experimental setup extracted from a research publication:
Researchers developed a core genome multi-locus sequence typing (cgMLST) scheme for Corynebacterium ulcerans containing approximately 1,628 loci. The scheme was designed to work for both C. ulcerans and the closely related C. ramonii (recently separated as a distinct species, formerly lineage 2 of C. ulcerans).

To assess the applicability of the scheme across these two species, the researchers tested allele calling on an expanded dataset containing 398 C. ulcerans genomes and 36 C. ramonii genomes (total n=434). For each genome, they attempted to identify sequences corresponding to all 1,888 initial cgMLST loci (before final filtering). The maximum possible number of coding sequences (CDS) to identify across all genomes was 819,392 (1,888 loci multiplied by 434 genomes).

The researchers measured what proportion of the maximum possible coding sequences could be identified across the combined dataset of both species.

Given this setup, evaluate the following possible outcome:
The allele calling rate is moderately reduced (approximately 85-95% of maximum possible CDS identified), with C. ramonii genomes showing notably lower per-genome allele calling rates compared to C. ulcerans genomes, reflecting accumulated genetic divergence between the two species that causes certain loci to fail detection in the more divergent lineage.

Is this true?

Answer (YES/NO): YES